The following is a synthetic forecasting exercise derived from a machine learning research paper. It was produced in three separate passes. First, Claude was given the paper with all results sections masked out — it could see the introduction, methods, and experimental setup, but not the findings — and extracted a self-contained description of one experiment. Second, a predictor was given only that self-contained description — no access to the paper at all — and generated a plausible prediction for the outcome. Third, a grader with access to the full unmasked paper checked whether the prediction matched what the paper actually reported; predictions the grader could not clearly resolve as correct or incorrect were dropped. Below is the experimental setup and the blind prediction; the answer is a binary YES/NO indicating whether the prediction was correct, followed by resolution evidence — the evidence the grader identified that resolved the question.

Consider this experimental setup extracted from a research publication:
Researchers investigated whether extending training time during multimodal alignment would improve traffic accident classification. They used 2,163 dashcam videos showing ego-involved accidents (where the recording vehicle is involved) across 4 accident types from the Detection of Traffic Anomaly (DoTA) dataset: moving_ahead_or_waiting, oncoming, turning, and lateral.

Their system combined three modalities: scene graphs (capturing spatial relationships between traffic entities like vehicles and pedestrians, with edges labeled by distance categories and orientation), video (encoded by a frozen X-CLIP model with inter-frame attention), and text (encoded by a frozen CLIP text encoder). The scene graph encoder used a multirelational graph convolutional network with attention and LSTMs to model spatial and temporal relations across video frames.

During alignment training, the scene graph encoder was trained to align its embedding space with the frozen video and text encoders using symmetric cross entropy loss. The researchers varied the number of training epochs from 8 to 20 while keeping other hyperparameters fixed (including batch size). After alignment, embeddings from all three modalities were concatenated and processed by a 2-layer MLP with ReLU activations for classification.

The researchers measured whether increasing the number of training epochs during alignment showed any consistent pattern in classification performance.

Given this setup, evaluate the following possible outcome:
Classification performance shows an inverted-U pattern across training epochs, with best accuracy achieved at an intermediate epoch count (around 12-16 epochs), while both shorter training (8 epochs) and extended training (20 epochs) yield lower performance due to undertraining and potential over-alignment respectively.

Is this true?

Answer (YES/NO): NO